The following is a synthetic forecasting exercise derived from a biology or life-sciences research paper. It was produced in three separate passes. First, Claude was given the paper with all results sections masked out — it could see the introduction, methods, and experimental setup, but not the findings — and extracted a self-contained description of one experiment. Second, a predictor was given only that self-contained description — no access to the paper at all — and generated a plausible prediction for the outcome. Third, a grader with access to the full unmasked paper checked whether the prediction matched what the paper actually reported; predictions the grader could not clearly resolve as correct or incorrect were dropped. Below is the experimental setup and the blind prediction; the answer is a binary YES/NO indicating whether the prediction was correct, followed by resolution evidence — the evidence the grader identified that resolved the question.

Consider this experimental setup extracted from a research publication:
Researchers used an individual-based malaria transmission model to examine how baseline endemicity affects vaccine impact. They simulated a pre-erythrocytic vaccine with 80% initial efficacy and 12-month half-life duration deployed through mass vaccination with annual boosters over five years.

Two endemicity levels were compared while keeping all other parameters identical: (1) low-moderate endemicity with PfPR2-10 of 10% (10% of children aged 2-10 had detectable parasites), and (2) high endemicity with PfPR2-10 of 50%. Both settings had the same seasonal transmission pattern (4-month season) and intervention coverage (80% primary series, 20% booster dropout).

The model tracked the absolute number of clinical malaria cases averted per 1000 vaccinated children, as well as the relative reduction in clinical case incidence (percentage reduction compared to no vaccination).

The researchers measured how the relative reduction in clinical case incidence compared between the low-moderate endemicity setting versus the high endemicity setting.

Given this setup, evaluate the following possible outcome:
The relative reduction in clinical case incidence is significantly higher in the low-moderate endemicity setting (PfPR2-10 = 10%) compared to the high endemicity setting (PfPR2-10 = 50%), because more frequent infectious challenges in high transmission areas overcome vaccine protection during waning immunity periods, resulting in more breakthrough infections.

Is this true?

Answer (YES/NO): YES